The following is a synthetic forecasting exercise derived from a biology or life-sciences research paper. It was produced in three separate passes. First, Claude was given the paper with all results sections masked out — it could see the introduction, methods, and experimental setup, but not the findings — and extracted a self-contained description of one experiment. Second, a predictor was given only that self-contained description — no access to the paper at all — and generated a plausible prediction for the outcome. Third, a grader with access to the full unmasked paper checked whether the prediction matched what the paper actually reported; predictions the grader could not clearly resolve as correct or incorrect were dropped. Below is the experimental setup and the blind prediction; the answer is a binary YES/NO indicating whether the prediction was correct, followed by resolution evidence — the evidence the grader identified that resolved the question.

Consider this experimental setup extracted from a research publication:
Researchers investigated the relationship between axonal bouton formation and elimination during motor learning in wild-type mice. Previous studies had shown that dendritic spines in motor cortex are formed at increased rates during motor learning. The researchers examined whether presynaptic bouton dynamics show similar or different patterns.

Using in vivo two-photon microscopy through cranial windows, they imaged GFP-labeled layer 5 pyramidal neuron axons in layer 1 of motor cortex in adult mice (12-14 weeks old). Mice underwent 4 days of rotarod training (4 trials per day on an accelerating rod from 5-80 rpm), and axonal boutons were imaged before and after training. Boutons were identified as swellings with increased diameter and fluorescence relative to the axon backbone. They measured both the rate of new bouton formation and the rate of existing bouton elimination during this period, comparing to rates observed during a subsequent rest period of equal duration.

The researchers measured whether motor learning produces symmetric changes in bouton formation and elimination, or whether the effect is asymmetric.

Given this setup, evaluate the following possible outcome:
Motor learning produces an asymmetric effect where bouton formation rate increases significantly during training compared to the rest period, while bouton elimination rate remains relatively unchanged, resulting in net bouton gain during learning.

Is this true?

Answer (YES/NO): NO